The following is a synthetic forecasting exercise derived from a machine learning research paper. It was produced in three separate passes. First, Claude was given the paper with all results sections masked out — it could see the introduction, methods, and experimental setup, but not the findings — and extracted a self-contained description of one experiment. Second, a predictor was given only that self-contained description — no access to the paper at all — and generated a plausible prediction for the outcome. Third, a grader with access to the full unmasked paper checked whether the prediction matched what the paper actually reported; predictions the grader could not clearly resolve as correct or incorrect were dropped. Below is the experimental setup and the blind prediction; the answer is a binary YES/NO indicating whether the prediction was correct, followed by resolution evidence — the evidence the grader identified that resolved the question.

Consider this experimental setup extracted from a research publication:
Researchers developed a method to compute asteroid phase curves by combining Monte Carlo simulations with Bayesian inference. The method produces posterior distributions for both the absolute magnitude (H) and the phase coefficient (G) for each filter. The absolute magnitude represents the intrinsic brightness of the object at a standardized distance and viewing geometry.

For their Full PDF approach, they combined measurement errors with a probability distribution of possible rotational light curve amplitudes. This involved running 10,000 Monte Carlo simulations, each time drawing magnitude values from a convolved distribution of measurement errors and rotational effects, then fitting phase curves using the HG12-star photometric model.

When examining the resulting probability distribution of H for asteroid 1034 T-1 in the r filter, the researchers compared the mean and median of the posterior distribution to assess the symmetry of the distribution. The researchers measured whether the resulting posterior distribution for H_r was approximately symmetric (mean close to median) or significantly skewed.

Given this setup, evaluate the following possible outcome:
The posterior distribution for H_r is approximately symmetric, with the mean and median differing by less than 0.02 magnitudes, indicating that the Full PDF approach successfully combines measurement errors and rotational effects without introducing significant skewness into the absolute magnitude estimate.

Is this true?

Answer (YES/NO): YES